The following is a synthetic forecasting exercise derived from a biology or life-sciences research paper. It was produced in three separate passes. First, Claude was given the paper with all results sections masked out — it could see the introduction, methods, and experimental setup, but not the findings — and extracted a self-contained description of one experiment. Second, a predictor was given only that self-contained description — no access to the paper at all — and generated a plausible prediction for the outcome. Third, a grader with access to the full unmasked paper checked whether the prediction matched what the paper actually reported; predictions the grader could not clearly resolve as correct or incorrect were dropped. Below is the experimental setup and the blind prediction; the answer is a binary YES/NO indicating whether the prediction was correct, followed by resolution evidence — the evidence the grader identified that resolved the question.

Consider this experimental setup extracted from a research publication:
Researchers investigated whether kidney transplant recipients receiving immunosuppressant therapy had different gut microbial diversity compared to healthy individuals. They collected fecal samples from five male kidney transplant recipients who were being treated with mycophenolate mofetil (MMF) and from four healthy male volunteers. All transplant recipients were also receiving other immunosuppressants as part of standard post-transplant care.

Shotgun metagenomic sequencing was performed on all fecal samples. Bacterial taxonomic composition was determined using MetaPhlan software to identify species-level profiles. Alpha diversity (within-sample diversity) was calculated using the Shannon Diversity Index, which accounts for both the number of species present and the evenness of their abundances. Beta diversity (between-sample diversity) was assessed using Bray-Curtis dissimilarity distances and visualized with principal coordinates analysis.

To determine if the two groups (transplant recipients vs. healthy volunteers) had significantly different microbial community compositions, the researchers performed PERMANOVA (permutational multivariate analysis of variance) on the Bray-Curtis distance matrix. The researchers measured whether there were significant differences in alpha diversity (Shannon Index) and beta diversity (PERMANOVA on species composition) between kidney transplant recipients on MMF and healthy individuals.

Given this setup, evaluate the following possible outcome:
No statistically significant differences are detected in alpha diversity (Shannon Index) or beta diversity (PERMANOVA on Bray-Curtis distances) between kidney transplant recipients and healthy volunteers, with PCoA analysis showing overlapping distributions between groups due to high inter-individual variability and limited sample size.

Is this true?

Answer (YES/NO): NO